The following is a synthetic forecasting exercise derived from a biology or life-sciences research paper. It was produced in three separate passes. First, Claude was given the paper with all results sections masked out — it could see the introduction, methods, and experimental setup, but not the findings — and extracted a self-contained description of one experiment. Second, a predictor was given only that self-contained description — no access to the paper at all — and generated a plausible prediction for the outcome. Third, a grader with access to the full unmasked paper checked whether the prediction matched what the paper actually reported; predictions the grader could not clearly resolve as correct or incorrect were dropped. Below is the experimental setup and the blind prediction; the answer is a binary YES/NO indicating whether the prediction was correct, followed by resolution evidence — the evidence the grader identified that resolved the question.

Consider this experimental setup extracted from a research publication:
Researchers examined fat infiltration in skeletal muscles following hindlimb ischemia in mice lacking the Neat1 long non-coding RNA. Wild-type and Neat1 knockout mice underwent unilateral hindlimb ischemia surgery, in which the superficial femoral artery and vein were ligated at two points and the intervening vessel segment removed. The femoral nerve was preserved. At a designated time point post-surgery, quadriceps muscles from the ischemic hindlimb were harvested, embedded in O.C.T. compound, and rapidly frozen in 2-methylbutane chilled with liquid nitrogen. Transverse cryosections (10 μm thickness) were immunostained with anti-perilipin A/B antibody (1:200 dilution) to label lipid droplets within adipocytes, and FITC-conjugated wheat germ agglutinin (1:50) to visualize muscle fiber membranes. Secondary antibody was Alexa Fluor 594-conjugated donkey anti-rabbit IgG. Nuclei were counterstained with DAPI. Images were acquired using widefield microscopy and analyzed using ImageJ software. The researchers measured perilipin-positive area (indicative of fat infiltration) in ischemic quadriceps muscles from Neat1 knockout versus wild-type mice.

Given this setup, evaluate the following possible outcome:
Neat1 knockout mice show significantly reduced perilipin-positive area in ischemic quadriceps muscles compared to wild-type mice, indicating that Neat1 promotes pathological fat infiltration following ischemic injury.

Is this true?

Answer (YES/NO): NO